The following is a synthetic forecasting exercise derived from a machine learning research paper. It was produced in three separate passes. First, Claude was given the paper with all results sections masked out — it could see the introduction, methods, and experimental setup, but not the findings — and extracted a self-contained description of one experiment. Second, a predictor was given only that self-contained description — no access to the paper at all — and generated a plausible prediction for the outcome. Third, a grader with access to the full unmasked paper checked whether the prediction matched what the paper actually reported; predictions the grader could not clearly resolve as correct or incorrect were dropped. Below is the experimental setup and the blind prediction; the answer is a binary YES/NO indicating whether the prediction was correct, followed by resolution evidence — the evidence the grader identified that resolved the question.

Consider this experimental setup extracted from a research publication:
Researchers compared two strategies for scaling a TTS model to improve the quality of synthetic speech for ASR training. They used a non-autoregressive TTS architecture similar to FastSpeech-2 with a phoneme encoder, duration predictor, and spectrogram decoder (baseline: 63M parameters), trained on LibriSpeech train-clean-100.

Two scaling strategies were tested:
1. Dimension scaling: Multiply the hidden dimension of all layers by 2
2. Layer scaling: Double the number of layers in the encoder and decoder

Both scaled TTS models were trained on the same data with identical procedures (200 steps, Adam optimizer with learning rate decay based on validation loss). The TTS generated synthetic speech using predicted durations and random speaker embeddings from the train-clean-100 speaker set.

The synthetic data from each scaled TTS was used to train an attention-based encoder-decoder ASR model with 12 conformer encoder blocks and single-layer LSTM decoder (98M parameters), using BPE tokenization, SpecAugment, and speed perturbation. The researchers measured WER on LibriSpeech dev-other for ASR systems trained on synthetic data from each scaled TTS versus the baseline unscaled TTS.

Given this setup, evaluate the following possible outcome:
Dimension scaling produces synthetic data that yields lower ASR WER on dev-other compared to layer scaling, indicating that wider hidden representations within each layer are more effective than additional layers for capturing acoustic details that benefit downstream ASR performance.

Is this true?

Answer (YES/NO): YES